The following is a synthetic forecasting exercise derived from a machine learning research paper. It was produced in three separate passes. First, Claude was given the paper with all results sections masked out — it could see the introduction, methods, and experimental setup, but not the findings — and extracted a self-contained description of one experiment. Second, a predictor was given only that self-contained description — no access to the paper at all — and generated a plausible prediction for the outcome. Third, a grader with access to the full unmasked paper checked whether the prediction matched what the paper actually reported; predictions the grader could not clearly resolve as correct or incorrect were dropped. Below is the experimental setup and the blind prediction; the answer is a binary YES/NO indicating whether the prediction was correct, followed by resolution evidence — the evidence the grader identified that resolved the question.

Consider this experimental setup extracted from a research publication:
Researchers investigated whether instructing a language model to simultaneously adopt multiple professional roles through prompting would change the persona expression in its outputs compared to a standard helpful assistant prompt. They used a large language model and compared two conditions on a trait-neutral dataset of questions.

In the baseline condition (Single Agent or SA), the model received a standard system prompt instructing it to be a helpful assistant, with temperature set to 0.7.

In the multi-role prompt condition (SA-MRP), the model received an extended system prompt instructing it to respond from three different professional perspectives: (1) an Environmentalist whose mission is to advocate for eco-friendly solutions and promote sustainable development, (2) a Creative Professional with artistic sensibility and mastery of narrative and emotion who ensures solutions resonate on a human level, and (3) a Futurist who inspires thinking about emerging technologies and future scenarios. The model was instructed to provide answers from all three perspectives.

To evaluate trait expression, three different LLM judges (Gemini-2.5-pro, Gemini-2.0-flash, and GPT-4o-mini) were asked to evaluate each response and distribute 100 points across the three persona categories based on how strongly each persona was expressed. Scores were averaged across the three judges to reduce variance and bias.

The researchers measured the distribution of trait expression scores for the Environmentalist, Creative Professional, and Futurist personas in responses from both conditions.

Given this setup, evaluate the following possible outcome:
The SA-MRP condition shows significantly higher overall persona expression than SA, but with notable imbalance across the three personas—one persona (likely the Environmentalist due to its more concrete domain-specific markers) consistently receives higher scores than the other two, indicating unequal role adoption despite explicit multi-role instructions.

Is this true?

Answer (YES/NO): NO